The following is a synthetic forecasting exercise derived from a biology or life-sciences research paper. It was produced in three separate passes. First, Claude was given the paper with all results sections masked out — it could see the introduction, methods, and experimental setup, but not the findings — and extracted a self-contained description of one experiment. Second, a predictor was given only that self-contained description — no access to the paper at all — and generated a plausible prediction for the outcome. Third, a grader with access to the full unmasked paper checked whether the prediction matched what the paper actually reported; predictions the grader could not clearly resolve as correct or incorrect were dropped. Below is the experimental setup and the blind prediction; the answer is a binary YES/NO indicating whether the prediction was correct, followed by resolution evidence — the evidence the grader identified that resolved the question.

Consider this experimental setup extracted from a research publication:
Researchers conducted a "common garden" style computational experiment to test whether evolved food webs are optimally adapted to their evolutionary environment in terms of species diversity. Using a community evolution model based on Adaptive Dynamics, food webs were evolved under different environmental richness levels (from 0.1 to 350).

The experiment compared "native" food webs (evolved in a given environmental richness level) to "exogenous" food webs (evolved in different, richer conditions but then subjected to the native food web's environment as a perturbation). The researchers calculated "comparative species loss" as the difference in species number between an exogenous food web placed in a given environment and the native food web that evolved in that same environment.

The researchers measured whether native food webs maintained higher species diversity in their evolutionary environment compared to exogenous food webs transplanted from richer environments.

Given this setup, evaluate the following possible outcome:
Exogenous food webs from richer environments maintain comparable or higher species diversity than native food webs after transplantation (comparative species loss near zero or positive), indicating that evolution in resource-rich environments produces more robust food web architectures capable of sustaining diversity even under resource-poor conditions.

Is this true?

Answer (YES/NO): YES